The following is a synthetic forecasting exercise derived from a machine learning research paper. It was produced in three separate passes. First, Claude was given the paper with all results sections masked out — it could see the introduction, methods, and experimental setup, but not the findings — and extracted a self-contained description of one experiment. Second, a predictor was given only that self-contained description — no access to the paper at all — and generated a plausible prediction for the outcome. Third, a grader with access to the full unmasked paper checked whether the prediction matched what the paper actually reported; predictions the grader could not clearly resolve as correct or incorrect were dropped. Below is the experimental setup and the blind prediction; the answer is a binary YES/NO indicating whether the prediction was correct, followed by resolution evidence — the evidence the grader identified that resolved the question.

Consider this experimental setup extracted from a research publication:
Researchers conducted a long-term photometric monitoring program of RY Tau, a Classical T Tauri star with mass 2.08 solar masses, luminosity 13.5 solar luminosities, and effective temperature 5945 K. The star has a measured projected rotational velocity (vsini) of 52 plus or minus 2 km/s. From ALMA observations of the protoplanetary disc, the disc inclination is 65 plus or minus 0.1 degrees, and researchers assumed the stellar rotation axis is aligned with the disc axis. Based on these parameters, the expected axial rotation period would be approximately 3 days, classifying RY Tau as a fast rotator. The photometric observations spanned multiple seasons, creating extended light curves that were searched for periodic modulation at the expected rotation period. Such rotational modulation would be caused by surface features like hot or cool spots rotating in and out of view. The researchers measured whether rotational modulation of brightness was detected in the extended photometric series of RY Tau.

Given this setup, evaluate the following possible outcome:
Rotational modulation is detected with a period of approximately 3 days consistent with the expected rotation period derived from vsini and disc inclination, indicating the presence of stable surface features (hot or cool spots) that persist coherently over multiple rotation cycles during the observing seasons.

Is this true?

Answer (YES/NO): NO